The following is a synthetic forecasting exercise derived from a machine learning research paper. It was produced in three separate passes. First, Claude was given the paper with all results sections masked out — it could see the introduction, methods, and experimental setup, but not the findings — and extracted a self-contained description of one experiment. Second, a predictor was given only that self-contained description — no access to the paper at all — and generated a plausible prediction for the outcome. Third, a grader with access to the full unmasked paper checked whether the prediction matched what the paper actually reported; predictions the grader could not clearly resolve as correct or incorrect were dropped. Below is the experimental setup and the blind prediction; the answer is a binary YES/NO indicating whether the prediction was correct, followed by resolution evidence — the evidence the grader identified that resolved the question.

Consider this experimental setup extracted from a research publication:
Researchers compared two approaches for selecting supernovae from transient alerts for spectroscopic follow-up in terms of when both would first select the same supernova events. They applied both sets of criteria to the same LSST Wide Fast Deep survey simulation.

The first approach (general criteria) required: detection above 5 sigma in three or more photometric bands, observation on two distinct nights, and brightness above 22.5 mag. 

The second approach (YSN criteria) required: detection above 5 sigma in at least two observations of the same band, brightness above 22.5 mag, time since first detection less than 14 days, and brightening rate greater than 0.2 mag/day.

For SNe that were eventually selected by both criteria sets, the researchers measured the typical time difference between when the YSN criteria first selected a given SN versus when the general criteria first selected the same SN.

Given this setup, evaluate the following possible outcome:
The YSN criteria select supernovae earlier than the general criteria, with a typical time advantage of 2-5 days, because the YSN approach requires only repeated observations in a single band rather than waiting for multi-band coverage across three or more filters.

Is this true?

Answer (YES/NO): NO